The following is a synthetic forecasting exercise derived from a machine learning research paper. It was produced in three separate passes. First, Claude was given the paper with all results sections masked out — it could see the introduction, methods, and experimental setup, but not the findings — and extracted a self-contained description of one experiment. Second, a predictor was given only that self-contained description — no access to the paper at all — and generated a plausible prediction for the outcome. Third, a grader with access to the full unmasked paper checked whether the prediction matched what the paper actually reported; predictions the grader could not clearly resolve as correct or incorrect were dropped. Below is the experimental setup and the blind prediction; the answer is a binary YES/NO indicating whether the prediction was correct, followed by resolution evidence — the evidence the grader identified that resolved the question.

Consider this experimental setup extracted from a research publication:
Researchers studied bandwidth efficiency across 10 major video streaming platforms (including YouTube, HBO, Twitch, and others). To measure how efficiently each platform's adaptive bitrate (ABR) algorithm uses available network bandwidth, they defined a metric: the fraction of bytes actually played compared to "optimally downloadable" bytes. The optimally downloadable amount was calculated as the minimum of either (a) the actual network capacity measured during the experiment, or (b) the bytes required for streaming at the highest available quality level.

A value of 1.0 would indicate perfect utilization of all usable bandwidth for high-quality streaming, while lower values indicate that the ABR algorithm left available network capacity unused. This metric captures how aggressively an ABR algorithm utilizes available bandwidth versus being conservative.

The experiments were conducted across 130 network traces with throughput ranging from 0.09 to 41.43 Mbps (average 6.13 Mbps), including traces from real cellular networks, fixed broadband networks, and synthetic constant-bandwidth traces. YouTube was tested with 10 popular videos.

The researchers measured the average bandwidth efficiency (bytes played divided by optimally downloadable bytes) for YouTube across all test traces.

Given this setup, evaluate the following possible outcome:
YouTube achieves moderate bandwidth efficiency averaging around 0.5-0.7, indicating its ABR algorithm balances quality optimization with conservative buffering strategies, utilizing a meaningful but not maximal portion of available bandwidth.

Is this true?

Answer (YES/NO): NO